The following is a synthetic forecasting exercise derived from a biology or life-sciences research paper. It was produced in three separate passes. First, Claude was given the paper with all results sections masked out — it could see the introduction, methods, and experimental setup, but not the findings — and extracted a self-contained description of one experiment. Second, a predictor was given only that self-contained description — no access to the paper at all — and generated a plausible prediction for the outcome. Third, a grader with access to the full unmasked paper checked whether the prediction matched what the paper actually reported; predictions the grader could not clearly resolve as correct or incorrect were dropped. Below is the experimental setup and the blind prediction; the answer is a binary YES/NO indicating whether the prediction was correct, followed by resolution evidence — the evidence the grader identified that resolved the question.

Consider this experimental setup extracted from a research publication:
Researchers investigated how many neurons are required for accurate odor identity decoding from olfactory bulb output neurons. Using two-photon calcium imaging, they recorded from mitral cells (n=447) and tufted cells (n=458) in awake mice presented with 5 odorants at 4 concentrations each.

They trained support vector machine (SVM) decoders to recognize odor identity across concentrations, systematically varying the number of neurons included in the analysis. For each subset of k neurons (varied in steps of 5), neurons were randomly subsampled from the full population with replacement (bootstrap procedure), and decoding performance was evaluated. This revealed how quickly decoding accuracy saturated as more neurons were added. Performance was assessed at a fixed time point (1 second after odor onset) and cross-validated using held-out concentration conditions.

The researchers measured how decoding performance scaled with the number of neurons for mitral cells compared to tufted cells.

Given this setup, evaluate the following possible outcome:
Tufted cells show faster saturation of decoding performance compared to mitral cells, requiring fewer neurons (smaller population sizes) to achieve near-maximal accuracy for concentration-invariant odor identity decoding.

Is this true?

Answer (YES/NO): YES